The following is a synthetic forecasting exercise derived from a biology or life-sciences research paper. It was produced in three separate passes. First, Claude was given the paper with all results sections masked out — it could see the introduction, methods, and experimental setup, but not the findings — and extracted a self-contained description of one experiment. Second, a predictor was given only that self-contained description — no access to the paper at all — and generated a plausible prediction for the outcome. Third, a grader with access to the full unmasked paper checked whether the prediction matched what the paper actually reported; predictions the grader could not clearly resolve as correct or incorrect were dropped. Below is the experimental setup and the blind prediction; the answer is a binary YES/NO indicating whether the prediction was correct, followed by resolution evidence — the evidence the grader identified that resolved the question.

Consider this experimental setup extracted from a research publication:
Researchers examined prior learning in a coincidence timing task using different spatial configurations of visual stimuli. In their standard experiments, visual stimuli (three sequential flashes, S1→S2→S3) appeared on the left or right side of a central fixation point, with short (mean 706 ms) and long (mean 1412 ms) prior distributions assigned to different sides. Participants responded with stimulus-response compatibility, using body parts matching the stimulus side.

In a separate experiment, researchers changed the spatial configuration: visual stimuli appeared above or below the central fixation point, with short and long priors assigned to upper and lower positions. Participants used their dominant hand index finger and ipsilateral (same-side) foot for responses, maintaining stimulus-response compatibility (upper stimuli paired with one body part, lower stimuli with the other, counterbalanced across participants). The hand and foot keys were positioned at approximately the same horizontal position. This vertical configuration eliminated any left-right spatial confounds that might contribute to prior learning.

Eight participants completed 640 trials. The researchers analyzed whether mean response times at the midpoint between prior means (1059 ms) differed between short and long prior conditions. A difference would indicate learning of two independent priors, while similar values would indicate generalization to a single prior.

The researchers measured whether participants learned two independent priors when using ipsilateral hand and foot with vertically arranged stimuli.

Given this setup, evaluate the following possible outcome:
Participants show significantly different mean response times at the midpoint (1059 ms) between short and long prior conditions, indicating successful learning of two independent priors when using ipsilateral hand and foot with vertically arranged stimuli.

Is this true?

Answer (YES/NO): YES